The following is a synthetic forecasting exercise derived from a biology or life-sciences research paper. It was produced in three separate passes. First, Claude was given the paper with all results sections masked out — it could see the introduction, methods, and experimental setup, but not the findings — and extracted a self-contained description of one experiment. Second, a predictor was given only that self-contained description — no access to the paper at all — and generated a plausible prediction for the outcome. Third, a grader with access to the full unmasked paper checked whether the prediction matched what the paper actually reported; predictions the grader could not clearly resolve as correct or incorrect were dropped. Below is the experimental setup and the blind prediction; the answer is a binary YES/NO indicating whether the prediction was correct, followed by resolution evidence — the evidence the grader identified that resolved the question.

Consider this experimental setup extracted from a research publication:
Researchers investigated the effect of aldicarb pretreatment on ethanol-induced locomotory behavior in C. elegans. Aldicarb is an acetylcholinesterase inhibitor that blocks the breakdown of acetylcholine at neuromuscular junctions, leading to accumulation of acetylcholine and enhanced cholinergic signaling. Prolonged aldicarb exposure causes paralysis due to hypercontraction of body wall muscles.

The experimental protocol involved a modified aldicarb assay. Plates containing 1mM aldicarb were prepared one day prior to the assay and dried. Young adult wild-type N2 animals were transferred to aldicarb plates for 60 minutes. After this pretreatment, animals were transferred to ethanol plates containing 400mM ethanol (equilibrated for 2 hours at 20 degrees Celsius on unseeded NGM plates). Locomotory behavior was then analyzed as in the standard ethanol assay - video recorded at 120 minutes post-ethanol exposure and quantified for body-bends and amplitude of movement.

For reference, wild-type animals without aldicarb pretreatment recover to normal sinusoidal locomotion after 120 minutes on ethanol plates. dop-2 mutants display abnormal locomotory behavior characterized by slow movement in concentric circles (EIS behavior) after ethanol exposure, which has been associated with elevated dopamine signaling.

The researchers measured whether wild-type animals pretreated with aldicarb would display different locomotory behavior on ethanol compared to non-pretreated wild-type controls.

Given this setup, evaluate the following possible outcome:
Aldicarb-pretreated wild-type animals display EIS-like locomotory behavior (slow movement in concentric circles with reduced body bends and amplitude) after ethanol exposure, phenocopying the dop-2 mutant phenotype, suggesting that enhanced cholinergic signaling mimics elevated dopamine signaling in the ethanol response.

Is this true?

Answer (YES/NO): YES